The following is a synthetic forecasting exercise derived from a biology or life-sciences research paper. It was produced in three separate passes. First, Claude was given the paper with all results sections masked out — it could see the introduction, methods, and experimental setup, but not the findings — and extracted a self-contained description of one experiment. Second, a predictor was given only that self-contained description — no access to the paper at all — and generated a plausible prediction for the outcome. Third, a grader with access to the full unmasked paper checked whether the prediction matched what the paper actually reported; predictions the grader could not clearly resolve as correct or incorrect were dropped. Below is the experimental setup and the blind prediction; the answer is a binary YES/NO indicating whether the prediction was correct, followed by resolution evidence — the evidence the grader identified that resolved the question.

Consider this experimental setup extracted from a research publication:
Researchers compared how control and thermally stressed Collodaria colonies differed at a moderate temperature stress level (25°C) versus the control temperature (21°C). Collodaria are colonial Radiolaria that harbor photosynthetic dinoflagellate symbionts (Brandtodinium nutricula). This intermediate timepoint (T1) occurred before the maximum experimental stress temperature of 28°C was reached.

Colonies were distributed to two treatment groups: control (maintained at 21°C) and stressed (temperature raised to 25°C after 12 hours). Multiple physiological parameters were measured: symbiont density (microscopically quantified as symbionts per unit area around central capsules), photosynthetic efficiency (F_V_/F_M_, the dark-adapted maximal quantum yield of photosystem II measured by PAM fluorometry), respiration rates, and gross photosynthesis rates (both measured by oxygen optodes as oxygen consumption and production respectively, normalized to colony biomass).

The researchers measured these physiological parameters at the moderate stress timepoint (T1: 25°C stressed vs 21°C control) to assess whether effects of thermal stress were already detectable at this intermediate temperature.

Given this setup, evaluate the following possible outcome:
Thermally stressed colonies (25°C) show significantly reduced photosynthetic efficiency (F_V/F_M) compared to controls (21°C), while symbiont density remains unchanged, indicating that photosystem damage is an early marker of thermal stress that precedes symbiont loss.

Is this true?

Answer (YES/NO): NO